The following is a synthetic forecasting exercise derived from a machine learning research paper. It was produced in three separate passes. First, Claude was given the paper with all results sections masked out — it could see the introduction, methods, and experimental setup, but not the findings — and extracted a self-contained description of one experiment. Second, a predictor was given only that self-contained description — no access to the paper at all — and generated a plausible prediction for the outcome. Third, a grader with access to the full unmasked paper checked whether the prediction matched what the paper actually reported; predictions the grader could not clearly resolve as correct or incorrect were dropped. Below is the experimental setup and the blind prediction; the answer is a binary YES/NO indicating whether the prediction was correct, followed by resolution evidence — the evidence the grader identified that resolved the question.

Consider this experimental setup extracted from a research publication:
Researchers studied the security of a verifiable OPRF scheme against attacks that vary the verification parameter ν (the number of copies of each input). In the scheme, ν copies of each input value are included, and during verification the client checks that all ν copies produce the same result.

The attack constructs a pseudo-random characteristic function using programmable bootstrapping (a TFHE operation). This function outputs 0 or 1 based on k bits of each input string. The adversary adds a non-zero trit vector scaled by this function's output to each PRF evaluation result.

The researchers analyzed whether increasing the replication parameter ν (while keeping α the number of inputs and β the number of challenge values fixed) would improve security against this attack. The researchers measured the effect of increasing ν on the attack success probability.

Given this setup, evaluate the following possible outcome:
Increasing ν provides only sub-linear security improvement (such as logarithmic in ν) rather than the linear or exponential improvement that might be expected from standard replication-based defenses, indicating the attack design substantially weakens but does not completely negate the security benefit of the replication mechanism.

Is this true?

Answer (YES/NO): NO